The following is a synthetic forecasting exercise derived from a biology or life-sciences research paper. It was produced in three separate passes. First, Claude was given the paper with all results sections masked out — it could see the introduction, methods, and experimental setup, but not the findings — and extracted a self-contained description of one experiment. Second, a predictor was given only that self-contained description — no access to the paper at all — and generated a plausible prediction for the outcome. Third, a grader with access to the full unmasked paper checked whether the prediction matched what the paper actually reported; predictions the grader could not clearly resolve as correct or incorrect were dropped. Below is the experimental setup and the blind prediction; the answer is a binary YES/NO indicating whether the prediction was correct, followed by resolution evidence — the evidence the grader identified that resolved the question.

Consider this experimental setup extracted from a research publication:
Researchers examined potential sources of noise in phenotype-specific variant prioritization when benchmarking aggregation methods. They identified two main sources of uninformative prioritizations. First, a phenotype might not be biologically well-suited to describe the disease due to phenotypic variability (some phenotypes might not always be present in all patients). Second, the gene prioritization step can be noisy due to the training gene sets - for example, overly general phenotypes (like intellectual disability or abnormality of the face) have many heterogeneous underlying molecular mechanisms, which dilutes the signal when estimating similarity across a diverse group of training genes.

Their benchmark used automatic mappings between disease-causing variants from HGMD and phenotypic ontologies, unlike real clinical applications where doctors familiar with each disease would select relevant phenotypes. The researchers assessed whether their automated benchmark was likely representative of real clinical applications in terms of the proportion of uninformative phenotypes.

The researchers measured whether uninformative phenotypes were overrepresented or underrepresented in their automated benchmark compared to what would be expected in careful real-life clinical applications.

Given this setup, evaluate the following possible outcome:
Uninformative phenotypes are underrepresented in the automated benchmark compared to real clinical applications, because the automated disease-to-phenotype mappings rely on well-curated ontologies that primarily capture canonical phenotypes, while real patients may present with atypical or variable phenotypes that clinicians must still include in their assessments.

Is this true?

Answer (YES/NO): NO